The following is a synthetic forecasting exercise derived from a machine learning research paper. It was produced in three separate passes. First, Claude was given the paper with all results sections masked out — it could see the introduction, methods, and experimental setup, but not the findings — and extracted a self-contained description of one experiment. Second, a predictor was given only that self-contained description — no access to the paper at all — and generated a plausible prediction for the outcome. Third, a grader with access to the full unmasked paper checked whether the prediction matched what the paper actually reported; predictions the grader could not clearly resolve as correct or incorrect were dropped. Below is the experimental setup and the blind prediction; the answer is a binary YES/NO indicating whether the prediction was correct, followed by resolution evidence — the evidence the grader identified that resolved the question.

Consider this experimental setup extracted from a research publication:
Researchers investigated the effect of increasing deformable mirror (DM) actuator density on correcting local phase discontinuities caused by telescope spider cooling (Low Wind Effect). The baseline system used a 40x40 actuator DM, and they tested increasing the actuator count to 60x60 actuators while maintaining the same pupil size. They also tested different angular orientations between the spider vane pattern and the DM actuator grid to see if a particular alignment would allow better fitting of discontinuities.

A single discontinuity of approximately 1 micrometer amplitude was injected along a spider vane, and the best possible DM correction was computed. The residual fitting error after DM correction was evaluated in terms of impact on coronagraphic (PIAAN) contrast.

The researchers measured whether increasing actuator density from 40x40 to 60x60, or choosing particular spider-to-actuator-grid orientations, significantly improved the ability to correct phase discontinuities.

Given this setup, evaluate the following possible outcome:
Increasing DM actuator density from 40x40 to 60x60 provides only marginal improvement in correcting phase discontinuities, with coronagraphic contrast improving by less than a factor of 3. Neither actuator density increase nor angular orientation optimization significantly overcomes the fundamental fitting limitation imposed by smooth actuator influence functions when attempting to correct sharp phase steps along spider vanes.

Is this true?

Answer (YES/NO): YES